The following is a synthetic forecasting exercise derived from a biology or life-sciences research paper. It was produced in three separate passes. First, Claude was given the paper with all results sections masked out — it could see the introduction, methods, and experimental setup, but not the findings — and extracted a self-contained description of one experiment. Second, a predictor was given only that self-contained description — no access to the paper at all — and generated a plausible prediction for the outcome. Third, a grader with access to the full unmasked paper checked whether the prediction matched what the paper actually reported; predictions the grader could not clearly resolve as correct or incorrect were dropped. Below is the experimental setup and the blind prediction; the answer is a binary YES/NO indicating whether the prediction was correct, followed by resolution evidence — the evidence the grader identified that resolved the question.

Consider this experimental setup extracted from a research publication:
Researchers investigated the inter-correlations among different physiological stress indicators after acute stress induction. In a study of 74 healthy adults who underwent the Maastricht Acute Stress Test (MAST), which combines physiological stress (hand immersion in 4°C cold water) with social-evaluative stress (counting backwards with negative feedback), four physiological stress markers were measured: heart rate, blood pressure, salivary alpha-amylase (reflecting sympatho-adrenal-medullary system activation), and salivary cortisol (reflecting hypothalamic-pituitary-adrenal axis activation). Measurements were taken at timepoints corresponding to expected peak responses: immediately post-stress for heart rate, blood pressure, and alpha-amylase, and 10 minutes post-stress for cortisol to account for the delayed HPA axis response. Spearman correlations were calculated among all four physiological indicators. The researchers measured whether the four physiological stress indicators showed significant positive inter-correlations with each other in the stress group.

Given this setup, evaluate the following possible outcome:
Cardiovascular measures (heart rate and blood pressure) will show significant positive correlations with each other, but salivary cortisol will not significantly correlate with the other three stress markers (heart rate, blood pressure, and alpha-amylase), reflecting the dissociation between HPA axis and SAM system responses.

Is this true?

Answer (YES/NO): NO